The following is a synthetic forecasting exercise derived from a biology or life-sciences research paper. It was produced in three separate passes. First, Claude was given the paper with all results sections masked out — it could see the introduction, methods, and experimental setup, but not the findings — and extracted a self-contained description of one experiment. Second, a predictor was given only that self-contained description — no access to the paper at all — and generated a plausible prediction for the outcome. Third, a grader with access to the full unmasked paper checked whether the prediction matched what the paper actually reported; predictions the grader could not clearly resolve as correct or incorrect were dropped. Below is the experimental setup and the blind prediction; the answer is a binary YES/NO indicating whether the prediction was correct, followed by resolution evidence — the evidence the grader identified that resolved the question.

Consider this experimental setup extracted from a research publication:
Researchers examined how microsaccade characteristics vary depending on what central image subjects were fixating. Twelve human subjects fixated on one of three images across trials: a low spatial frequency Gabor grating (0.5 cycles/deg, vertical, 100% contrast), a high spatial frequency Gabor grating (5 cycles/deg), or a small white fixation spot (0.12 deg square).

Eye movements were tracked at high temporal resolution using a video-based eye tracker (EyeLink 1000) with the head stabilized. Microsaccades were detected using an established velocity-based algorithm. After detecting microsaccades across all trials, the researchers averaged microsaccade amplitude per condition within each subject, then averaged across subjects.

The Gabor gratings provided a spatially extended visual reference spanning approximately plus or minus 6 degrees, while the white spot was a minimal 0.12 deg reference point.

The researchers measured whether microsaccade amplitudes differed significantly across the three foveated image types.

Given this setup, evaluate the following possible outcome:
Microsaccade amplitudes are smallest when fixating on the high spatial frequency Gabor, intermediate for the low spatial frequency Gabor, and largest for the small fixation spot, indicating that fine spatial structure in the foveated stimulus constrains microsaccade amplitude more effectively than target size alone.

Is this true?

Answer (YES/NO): NO